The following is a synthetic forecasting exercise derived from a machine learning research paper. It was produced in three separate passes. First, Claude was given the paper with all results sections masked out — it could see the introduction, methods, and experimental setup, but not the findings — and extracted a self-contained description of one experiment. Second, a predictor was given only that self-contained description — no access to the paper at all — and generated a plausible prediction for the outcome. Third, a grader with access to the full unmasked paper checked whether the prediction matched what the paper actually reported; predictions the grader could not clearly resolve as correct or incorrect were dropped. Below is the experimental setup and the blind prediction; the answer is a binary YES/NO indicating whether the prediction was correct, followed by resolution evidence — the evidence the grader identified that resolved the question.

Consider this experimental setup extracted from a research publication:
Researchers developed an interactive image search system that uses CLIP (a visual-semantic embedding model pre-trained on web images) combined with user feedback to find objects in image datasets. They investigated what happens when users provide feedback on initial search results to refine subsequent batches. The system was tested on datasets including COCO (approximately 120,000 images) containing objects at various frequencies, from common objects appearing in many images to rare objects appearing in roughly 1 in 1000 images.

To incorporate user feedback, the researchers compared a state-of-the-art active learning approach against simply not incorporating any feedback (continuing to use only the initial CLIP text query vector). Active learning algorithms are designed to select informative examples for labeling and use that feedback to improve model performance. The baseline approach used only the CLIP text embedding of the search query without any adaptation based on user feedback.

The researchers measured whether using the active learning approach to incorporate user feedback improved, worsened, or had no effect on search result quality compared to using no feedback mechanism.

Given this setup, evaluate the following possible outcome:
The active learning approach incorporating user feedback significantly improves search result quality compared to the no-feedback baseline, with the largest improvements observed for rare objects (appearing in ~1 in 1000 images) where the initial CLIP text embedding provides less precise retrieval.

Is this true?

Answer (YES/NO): NO